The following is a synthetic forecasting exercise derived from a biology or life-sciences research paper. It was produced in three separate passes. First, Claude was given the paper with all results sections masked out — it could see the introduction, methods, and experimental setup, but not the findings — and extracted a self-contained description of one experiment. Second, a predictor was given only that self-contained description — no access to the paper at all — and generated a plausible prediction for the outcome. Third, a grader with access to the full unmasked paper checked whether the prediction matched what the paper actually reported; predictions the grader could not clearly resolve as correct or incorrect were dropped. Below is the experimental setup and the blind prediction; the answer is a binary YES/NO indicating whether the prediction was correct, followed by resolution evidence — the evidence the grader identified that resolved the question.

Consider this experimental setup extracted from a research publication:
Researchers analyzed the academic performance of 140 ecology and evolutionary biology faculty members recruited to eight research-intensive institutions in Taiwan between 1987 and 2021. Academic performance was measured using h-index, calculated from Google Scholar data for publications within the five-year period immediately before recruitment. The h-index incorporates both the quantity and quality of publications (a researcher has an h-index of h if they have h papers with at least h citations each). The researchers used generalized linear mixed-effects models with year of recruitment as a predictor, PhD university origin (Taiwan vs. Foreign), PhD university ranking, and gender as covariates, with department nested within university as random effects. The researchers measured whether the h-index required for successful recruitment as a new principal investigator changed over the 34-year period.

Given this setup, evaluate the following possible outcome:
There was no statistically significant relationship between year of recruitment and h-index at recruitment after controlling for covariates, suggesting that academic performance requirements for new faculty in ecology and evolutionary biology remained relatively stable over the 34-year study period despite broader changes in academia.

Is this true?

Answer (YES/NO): NO